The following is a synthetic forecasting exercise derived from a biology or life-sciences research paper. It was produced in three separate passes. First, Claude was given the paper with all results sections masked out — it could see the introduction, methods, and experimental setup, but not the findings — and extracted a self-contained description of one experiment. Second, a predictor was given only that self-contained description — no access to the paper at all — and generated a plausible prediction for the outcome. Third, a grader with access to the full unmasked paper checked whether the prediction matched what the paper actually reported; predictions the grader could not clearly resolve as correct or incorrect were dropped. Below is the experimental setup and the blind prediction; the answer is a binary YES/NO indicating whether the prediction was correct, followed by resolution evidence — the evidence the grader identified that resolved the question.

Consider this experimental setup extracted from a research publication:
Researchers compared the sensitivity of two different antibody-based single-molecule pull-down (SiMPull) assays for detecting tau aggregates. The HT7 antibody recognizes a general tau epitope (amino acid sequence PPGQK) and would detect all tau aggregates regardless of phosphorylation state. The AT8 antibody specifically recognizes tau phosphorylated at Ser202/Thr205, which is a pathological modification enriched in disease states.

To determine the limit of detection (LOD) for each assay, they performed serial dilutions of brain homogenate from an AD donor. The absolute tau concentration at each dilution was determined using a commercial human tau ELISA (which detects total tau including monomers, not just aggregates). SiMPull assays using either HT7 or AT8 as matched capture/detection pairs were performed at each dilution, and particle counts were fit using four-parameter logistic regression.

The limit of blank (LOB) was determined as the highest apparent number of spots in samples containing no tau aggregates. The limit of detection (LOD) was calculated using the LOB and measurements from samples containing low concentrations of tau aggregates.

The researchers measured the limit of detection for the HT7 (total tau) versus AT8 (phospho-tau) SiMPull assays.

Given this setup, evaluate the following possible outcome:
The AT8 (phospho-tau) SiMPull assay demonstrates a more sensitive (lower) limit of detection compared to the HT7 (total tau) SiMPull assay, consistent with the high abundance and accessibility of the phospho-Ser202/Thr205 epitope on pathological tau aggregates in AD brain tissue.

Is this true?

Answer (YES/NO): NO